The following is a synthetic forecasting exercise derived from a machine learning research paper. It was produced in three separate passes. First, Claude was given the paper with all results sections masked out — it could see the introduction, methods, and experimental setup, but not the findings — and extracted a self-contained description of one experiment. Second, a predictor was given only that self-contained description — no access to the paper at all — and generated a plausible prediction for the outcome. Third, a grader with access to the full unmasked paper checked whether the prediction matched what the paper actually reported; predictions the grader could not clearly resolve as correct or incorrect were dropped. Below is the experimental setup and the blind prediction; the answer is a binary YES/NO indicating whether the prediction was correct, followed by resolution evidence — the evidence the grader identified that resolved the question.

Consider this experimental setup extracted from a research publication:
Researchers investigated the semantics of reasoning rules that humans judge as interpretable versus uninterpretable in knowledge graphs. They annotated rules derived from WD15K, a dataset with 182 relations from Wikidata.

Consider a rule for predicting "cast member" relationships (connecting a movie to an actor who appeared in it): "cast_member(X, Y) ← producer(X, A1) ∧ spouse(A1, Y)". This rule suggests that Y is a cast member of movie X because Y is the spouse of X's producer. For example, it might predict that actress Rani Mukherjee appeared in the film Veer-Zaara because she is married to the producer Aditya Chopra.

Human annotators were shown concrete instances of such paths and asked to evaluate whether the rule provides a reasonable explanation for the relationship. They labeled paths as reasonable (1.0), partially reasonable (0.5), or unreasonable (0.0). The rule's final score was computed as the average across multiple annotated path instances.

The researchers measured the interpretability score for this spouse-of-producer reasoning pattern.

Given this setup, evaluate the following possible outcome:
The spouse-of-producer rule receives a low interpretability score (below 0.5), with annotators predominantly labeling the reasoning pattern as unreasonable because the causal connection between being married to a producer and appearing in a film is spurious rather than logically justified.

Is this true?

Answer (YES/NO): YES